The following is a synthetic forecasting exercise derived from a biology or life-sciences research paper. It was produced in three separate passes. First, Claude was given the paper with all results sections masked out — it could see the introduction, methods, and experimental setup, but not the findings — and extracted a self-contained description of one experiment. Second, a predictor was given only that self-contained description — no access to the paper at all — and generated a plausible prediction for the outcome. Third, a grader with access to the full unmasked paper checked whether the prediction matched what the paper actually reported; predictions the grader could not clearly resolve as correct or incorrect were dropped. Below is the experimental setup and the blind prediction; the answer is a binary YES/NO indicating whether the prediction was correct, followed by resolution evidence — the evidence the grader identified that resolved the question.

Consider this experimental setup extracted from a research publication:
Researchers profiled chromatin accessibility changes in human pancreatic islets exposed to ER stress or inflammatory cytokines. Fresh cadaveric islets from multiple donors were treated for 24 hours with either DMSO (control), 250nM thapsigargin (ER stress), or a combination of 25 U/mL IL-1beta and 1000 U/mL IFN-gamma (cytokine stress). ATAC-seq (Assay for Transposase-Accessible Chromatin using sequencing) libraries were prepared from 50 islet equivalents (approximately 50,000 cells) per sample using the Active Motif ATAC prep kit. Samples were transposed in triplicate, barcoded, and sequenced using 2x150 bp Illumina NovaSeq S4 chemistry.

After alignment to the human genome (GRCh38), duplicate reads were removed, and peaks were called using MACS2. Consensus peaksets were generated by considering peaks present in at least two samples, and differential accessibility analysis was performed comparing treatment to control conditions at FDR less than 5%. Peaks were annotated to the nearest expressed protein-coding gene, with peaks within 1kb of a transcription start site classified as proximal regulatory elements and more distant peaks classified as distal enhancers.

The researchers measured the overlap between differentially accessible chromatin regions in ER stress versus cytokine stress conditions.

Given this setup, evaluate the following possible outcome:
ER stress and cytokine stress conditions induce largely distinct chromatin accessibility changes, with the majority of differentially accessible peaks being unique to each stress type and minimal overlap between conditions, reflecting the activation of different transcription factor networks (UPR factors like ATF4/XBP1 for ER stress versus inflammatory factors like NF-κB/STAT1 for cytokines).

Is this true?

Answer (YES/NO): YES